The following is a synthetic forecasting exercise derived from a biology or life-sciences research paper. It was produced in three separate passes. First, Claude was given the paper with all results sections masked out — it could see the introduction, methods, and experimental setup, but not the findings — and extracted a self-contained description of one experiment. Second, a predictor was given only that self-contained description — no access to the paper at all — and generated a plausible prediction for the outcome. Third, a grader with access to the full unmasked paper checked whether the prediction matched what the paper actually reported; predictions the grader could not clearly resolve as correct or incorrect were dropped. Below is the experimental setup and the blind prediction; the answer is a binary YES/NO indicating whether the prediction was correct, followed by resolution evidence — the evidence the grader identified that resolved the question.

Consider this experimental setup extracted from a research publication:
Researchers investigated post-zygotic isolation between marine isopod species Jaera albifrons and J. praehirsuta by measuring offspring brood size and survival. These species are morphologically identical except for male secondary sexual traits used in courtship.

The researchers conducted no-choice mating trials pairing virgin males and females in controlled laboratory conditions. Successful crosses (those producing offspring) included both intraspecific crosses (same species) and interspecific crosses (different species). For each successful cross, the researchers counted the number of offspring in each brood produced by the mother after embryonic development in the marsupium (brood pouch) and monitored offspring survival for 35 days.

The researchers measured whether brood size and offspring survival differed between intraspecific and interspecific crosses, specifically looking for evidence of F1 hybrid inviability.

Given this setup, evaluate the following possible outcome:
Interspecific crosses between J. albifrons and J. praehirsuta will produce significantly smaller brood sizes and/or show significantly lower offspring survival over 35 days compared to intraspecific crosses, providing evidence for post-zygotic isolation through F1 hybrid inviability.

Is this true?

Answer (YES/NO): NO